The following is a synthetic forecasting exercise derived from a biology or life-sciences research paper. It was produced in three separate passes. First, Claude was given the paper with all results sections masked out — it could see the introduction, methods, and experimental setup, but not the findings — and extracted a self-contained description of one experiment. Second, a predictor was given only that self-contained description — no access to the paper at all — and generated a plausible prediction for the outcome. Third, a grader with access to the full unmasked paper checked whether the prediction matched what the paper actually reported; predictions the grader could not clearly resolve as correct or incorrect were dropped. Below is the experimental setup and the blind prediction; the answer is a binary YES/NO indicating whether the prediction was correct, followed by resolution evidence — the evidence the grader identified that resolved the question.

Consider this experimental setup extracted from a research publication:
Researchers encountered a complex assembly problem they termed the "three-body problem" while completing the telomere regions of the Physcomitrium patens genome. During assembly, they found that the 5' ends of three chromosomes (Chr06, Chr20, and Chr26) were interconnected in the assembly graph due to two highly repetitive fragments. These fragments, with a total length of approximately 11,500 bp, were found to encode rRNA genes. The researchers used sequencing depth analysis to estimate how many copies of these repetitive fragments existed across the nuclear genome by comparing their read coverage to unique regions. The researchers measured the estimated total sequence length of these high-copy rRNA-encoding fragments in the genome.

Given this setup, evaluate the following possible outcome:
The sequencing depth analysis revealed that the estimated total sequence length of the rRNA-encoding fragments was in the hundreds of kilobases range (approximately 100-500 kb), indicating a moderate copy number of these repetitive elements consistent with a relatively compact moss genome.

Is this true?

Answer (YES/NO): NO